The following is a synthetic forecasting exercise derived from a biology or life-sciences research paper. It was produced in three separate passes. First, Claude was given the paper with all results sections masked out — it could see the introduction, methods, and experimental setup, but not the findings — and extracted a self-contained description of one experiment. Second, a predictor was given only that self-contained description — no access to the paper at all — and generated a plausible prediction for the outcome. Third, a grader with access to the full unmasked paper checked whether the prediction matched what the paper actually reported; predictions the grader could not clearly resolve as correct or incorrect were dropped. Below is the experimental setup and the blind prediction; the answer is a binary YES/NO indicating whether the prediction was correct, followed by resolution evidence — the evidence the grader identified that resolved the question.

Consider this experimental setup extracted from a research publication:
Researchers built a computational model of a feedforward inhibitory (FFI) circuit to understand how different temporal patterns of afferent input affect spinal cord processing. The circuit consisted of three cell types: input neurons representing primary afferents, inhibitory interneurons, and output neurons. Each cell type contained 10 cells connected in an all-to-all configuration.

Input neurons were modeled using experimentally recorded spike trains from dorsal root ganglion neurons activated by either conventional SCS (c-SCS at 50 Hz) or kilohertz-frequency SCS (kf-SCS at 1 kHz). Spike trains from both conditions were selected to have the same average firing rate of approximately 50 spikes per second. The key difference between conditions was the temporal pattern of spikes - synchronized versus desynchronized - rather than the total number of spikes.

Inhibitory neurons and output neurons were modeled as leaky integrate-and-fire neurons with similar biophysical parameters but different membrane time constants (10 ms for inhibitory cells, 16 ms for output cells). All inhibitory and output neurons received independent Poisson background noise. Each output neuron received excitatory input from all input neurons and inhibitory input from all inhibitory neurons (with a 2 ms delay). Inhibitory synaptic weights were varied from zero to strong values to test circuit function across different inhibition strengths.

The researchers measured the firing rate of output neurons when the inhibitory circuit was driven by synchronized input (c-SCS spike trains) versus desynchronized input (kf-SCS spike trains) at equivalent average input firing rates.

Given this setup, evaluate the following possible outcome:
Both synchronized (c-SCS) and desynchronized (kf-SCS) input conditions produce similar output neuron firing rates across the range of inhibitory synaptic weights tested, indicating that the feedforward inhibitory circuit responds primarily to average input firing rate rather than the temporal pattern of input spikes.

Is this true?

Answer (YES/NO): NO